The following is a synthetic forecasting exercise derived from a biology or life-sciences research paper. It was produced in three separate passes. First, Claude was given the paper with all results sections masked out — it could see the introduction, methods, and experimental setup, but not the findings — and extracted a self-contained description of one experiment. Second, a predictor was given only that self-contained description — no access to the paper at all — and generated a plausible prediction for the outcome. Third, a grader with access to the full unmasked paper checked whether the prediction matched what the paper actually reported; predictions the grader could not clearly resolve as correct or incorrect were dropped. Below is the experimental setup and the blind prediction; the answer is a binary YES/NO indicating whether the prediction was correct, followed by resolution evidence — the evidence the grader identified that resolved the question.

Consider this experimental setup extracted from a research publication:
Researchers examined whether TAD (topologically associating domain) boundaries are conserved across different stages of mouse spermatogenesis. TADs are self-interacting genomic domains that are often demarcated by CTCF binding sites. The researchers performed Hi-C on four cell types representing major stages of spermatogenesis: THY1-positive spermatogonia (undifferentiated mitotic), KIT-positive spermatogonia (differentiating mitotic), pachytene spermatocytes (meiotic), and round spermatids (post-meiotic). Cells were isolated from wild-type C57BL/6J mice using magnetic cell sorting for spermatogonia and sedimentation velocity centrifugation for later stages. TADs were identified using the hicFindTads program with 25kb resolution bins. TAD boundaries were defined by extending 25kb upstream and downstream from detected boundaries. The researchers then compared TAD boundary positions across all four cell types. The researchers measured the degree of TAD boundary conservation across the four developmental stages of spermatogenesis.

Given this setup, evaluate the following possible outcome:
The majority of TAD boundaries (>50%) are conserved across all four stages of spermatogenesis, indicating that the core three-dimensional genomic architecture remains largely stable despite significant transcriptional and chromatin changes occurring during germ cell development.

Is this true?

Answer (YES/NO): NO